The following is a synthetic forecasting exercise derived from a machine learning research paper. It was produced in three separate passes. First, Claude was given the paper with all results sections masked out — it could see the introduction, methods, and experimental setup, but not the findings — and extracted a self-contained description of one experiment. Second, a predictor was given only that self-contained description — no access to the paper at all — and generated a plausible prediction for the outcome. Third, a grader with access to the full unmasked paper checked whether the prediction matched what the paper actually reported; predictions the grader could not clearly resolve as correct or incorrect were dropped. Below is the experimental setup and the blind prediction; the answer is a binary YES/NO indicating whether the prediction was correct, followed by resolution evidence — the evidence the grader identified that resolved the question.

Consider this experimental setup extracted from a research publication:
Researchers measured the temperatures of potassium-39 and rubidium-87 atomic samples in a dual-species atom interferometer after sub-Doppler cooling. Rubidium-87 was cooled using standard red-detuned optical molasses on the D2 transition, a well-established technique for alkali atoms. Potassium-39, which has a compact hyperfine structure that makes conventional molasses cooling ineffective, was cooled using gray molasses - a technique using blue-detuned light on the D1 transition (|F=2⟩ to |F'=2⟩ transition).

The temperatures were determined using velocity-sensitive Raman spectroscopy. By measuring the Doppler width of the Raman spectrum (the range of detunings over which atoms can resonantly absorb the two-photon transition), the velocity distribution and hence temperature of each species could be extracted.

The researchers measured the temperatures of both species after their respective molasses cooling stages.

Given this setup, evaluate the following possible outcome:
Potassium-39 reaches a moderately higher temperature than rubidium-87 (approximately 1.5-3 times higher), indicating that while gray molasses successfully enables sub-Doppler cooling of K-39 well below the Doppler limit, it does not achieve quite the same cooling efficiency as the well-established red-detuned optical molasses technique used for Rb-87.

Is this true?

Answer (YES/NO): NO